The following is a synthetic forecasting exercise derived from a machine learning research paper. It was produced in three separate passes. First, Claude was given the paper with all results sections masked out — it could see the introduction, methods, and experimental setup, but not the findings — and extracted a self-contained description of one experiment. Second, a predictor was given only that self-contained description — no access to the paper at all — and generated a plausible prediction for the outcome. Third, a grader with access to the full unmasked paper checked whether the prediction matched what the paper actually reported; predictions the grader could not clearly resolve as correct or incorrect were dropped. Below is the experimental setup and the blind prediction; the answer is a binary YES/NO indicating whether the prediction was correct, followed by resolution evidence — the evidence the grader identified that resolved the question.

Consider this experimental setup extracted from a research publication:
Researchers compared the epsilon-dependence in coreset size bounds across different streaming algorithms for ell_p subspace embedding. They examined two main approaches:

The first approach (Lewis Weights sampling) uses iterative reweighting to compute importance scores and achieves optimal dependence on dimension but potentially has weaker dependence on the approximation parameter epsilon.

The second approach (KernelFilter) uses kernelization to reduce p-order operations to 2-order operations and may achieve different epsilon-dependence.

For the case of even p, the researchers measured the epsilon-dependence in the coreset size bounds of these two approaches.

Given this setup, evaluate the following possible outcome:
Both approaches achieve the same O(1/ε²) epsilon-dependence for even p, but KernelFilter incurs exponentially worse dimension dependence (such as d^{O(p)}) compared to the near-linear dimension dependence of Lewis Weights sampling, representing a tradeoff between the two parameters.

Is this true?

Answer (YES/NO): NO